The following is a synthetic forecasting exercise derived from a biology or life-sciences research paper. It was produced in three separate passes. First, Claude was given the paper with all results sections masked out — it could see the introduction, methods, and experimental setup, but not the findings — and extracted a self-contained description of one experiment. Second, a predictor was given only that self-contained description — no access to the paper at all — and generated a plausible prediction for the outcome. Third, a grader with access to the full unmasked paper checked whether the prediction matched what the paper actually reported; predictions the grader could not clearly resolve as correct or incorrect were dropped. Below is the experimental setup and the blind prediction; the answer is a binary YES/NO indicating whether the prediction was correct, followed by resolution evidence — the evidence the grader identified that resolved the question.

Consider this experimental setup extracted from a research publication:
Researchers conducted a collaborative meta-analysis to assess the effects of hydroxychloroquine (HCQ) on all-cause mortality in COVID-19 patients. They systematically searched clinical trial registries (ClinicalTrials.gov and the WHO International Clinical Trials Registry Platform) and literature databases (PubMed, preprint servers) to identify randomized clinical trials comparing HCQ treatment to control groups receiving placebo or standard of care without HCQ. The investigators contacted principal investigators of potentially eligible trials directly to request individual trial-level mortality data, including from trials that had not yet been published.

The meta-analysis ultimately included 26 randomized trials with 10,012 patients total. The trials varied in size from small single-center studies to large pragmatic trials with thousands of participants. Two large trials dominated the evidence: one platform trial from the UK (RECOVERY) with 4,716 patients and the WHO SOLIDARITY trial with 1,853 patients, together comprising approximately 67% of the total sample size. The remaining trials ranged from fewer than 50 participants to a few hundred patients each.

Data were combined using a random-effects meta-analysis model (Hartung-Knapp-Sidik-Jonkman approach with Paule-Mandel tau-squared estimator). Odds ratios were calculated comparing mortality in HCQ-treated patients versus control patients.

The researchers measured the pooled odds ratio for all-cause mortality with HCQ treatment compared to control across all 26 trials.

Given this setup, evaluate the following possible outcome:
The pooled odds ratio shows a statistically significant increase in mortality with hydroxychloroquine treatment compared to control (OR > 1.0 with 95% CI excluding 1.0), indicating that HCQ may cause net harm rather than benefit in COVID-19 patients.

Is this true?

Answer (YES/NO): YES